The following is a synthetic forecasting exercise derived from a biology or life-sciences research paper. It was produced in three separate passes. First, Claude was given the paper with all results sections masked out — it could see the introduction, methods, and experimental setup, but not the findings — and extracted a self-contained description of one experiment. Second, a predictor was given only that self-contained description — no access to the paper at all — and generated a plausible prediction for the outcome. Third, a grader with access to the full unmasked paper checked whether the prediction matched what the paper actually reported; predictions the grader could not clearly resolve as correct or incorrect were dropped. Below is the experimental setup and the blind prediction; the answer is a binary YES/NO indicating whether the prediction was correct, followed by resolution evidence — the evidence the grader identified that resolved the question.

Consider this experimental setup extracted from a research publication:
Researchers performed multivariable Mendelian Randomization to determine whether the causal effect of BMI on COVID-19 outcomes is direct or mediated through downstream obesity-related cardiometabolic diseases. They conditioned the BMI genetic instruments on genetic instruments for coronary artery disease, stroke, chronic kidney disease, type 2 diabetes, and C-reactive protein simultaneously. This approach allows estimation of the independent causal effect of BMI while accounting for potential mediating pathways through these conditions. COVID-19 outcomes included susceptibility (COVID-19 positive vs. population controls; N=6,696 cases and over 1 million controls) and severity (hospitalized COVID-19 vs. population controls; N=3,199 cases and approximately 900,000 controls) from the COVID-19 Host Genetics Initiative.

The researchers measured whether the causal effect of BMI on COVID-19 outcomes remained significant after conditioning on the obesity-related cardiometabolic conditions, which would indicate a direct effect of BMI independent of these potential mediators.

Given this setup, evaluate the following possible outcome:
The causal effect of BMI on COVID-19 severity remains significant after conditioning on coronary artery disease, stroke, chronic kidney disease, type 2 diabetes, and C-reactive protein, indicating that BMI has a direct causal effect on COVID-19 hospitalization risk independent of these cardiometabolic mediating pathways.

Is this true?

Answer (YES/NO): NO